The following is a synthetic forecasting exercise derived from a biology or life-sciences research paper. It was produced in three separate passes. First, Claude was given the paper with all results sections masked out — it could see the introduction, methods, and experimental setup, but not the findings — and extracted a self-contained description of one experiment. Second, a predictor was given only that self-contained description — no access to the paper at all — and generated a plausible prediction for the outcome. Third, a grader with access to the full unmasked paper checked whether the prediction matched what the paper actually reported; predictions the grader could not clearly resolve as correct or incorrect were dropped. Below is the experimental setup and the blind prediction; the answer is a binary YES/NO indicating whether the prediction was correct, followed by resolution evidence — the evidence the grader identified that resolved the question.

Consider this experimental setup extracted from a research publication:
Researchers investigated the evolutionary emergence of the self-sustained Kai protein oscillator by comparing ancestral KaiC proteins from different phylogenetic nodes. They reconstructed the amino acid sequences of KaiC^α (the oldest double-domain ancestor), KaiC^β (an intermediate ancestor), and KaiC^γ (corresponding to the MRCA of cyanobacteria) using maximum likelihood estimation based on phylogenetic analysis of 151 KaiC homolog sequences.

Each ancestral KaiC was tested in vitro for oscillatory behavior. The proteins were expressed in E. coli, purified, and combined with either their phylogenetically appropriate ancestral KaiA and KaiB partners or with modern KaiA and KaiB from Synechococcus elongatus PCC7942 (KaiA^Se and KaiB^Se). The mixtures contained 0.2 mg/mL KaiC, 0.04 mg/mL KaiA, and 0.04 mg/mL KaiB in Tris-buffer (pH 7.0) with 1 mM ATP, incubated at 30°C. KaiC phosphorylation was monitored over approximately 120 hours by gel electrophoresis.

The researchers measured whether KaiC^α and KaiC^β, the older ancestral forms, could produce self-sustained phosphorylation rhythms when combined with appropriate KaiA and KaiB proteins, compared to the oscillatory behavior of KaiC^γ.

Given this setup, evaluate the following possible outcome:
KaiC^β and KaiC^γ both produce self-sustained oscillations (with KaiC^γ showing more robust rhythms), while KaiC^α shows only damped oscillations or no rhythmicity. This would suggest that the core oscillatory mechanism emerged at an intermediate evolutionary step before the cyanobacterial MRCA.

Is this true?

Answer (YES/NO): NO